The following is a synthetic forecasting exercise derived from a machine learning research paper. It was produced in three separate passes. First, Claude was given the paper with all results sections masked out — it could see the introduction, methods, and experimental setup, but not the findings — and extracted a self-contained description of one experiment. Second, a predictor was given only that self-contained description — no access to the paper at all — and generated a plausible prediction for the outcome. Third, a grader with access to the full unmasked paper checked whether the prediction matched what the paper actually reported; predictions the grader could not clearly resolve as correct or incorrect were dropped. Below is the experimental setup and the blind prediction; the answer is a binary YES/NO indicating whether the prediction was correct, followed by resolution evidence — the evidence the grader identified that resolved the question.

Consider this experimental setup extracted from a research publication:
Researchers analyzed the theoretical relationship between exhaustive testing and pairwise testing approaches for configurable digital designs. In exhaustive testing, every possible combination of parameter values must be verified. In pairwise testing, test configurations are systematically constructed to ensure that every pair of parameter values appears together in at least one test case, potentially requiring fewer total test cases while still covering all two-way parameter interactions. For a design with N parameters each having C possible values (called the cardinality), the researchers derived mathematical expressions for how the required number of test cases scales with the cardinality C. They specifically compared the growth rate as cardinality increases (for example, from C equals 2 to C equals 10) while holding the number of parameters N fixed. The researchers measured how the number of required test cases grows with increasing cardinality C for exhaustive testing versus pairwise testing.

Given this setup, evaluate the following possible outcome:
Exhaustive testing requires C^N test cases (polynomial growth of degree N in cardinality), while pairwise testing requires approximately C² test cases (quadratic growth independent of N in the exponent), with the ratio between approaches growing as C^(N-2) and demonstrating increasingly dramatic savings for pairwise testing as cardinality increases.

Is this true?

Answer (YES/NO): NO